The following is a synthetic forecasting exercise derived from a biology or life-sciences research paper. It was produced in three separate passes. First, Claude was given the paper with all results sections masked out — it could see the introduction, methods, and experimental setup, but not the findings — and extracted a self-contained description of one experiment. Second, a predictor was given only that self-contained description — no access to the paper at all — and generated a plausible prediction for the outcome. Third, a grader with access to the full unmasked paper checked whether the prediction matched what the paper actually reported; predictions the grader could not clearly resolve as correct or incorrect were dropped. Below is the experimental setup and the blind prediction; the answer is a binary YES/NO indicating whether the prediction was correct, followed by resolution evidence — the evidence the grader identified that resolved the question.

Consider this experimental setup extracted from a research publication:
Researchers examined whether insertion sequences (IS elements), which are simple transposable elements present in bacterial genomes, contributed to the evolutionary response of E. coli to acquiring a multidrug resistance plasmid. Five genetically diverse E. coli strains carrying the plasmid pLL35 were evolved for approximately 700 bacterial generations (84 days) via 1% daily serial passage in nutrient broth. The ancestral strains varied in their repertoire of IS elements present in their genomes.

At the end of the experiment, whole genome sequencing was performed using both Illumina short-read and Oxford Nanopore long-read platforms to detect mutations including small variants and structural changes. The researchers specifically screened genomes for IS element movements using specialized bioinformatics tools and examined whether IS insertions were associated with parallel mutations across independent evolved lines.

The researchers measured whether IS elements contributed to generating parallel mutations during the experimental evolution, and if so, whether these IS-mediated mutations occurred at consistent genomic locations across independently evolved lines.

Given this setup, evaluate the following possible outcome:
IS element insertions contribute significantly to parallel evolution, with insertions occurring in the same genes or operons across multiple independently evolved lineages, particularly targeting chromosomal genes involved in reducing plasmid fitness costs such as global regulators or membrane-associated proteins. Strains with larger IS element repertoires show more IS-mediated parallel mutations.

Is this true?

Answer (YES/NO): NO